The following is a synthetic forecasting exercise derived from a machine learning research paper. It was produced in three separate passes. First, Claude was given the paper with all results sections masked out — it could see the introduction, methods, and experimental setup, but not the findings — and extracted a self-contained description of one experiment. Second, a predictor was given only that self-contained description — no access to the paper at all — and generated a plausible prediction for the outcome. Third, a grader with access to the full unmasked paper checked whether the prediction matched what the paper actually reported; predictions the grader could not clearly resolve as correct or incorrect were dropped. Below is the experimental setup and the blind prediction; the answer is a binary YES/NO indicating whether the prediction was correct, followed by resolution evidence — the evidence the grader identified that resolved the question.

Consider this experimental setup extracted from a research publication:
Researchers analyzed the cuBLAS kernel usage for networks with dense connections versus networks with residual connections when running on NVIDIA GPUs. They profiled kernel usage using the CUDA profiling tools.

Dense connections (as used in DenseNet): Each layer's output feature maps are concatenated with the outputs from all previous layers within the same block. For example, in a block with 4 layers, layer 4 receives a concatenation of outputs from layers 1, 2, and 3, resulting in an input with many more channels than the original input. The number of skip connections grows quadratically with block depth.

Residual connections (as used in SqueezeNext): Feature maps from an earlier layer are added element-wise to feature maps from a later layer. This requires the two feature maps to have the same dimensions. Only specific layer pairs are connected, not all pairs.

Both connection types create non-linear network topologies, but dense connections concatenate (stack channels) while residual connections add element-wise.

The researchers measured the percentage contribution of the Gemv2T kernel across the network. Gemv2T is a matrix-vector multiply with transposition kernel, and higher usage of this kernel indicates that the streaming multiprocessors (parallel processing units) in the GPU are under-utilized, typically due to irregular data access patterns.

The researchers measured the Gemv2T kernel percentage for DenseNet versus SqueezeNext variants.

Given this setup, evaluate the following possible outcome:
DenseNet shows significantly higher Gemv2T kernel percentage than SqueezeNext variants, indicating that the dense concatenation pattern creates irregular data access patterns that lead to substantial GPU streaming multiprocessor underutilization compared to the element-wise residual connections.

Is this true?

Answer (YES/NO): NO